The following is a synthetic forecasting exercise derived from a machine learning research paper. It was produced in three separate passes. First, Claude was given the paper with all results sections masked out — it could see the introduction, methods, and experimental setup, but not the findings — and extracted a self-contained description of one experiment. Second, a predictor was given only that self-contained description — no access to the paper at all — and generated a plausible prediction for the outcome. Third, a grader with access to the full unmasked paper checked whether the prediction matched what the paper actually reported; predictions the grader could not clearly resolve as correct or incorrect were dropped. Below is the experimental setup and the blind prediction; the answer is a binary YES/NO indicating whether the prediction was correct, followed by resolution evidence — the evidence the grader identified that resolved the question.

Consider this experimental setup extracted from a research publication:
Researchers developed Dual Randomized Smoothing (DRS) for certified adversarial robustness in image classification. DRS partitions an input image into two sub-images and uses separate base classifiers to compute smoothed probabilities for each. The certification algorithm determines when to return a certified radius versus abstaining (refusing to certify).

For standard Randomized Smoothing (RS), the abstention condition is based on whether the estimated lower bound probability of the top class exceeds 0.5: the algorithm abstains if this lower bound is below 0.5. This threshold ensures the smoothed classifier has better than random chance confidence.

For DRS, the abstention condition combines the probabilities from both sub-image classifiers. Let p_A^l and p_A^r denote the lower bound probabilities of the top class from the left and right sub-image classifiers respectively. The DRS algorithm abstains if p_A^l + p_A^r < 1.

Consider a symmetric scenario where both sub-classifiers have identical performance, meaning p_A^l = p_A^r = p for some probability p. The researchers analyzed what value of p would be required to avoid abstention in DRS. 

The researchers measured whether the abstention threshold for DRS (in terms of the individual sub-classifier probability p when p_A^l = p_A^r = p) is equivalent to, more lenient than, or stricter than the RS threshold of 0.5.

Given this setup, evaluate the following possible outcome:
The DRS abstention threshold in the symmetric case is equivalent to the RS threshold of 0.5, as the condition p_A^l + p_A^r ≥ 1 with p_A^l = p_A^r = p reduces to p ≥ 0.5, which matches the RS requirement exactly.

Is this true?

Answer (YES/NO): YES